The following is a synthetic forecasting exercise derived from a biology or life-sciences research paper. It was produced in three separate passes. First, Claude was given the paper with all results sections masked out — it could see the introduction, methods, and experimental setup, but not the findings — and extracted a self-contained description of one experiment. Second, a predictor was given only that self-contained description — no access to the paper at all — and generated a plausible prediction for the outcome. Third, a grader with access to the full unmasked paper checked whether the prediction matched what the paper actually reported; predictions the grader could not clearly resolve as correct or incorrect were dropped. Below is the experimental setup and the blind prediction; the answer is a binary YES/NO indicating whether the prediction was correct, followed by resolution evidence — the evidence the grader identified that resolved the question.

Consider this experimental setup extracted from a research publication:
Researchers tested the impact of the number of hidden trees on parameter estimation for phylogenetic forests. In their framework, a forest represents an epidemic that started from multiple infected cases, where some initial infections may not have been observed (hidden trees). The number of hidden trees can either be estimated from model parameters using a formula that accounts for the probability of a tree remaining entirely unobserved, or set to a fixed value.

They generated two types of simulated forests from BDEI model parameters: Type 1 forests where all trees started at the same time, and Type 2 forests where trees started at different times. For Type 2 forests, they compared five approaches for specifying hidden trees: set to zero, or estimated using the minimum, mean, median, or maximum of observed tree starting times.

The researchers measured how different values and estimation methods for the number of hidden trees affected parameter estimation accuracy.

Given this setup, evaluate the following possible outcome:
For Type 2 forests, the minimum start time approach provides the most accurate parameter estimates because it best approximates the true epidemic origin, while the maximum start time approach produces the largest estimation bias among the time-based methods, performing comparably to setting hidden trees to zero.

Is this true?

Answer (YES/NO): NO